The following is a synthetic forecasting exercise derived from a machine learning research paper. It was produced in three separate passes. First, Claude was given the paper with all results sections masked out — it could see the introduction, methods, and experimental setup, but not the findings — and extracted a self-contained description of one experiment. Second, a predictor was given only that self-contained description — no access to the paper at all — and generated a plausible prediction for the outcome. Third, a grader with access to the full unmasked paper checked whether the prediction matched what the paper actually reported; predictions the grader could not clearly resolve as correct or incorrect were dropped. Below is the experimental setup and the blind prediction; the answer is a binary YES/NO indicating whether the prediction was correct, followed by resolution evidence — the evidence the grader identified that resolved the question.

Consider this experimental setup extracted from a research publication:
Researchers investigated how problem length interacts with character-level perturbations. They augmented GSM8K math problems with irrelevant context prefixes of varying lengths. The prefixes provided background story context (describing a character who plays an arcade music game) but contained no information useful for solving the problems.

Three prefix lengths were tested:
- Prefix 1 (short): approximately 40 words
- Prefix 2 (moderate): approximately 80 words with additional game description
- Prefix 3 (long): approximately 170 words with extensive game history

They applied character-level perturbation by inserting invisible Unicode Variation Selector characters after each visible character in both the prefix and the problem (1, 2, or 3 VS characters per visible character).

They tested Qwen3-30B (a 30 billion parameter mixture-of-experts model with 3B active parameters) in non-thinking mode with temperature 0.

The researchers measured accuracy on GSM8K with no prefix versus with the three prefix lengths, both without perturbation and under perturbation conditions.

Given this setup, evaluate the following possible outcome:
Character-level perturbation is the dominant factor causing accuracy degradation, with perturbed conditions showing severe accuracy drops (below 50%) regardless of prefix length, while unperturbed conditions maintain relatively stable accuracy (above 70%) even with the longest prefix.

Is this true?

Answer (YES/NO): NO